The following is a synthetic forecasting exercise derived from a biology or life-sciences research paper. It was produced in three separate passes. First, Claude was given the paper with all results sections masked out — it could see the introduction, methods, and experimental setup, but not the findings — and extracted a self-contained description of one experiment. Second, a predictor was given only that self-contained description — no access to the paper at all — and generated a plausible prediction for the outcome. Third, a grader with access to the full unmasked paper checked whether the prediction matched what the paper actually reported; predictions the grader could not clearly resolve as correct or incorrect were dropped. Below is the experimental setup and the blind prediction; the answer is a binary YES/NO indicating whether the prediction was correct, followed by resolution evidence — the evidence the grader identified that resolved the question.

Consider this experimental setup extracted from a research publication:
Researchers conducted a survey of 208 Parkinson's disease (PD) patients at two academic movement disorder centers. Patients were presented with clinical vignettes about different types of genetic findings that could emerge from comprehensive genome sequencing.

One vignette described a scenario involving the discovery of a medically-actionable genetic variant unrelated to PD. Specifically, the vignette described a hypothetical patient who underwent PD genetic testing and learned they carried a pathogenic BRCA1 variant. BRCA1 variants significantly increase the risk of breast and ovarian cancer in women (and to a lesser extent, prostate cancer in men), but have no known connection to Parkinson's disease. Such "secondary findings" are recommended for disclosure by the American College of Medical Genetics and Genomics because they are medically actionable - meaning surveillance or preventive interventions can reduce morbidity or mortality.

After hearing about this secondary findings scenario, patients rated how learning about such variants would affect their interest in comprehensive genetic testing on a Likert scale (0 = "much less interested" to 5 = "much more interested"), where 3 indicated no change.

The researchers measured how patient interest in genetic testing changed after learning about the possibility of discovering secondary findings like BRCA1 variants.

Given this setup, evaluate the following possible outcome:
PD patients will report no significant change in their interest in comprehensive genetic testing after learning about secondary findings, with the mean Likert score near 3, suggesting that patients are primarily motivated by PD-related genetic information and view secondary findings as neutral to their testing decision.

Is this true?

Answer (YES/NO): NO